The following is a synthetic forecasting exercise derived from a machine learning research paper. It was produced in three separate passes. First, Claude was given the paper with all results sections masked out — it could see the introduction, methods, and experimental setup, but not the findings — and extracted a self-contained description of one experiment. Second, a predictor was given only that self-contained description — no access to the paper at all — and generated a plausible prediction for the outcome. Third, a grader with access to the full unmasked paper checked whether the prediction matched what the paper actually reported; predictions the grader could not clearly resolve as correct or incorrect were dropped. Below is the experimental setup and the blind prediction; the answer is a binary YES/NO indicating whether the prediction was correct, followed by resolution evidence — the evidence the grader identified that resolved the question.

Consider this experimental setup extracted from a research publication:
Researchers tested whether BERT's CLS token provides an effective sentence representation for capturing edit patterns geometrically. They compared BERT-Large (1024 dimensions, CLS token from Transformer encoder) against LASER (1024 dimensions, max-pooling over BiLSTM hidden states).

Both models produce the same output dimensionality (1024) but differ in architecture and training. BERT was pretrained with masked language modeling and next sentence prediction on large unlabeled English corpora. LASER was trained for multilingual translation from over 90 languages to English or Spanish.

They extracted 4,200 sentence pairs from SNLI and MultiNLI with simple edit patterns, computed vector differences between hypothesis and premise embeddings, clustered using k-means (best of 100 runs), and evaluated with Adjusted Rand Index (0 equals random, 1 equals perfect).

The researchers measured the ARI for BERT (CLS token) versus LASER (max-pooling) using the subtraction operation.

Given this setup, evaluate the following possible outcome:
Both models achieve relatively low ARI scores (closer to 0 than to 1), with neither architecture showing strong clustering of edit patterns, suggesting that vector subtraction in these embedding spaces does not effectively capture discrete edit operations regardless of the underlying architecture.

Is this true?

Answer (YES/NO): NO